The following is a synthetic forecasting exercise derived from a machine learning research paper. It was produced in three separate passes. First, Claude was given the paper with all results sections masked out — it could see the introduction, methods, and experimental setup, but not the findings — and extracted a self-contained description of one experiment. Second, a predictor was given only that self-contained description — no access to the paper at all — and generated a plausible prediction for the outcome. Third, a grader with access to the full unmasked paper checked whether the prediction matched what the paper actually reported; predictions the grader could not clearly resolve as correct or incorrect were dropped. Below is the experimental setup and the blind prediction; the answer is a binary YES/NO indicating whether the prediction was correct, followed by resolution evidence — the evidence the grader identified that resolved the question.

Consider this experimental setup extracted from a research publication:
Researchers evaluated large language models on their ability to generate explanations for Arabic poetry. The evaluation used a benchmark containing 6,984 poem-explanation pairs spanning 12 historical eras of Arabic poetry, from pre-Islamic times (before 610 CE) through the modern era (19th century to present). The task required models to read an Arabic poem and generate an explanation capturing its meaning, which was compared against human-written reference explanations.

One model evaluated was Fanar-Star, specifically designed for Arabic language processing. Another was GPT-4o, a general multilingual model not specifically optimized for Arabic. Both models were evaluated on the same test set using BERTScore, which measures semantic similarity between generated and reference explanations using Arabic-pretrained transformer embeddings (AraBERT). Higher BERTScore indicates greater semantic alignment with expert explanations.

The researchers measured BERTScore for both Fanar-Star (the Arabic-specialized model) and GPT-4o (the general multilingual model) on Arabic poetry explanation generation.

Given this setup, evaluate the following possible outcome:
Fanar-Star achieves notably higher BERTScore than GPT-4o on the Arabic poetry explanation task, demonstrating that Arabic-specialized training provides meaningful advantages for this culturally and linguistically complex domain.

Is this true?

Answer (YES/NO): NO